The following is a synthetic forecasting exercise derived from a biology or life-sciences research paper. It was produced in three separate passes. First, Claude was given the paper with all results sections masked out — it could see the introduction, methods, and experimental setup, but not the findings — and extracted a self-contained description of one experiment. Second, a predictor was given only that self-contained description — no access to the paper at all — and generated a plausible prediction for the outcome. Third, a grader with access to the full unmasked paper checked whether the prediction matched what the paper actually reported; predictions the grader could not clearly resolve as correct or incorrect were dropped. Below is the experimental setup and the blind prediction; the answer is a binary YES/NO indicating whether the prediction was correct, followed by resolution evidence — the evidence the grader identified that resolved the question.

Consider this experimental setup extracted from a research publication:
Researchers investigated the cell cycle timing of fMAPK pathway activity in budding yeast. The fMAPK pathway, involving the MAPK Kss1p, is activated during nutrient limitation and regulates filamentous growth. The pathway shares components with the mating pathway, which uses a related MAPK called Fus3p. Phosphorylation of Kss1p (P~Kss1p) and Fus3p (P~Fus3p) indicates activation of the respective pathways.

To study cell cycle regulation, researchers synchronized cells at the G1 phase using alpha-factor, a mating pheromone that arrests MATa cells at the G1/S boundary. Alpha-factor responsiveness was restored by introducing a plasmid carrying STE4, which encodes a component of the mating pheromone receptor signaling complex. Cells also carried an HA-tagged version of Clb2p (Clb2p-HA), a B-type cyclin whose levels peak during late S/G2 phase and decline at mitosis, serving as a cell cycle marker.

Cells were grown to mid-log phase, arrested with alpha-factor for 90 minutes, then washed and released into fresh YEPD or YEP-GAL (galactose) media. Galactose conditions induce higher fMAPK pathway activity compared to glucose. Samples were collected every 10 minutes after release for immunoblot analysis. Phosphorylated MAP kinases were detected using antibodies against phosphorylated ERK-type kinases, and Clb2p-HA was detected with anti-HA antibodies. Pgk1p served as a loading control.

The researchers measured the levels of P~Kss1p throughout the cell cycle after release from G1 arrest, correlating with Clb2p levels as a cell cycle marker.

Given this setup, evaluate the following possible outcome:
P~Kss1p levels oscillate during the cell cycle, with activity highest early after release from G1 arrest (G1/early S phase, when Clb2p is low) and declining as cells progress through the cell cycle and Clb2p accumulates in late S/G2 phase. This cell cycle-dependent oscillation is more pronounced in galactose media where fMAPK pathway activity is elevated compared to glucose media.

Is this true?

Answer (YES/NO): NO